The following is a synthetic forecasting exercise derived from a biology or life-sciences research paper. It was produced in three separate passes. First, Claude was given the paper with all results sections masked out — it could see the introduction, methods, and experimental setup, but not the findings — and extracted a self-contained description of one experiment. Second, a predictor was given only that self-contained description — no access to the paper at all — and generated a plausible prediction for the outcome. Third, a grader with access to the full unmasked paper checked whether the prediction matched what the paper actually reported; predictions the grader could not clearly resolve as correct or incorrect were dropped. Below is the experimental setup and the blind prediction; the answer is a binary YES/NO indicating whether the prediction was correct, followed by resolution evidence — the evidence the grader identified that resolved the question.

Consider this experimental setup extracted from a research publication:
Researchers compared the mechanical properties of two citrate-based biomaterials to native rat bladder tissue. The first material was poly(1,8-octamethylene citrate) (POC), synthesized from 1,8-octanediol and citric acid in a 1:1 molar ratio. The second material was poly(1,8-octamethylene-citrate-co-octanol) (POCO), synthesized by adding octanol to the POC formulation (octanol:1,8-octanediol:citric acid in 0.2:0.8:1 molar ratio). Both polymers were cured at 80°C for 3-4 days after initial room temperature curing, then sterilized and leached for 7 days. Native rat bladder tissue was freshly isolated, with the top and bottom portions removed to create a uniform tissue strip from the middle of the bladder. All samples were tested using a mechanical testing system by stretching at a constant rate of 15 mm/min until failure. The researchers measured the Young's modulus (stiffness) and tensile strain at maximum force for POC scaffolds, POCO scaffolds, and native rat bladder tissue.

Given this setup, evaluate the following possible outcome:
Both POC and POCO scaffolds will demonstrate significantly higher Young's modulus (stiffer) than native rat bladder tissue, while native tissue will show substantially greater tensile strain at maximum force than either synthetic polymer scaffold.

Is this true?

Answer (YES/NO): NO